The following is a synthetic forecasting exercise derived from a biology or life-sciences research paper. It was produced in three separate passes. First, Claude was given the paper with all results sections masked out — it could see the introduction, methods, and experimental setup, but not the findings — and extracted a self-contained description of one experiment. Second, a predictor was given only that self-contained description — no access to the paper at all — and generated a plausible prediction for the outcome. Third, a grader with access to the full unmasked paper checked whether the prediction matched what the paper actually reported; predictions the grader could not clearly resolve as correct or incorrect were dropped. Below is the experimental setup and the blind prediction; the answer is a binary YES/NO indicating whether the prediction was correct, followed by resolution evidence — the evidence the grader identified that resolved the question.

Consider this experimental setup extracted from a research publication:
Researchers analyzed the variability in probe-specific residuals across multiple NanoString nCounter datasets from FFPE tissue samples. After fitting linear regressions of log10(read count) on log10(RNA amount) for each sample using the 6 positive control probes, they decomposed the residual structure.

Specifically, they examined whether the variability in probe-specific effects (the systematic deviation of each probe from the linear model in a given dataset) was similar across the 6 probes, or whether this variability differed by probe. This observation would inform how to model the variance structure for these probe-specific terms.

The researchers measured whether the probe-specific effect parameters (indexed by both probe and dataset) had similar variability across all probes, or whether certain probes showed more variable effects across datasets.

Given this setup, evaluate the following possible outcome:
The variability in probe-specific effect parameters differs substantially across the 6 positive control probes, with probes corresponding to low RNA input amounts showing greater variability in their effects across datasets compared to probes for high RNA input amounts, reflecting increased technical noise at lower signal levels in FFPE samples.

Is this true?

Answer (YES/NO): NO